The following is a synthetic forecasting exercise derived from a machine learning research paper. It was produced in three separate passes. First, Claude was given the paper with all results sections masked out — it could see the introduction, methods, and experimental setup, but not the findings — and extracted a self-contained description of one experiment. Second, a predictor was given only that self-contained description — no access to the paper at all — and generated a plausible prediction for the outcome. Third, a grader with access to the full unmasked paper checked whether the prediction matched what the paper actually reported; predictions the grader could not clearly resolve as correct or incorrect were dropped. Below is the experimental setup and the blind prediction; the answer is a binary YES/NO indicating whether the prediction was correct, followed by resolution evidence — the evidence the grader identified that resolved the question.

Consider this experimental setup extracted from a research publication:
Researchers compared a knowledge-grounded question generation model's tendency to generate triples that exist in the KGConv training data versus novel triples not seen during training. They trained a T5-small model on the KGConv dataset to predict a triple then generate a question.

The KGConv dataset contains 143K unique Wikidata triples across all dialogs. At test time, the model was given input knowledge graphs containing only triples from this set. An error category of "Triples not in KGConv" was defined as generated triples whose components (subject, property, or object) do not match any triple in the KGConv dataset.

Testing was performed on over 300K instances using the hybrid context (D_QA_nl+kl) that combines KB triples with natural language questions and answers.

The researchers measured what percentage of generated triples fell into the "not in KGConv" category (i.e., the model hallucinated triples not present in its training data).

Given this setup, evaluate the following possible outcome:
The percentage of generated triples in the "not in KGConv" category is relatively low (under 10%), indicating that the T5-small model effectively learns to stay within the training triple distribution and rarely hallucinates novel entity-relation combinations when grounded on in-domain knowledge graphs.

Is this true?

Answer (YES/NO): YES